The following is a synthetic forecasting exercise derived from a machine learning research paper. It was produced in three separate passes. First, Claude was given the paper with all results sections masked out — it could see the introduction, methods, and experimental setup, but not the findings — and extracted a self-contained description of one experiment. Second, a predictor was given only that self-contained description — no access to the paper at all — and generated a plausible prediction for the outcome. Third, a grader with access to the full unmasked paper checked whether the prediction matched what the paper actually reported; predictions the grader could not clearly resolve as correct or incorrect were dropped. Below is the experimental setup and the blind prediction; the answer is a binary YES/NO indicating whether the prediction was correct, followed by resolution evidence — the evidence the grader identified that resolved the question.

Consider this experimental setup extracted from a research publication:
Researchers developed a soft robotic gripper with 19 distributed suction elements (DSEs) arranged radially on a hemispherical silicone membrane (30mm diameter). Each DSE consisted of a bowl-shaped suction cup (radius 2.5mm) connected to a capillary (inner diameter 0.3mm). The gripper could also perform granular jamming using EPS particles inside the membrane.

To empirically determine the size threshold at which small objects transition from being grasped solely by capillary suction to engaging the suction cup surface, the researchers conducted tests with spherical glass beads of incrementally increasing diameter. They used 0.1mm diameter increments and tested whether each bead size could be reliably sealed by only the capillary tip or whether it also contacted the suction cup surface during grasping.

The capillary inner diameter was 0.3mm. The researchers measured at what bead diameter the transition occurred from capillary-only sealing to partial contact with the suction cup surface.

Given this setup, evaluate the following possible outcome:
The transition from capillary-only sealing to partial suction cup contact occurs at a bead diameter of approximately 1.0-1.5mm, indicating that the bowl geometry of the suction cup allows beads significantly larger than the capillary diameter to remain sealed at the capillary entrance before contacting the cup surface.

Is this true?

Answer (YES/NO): NO